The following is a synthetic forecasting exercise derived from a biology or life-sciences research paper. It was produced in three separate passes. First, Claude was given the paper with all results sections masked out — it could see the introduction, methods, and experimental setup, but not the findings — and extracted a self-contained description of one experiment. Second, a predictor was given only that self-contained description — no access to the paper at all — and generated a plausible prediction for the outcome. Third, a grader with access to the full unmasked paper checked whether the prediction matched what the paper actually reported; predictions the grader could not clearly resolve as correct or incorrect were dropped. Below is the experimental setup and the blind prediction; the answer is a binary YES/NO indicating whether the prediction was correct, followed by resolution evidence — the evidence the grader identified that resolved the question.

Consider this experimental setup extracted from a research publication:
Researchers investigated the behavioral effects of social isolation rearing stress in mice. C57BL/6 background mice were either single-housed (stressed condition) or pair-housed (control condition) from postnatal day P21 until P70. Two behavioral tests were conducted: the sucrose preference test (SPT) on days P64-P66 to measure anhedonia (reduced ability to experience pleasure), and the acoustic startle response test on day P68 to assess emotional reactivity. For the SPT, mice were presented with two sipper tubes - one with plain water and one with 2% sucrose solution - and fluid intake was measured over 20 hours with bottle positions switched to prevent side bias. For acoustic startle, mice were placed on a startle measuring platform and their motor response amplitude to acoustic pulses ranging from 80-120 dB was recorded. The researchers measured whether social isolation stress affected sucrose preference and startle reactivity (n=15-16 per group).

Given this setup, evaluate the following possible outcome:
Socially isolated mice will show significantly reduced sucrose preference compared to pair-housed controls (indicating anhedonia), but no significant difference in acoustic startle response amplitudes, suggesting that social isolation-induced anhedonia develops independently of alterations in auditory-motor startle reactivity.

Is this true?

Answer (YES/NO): NO